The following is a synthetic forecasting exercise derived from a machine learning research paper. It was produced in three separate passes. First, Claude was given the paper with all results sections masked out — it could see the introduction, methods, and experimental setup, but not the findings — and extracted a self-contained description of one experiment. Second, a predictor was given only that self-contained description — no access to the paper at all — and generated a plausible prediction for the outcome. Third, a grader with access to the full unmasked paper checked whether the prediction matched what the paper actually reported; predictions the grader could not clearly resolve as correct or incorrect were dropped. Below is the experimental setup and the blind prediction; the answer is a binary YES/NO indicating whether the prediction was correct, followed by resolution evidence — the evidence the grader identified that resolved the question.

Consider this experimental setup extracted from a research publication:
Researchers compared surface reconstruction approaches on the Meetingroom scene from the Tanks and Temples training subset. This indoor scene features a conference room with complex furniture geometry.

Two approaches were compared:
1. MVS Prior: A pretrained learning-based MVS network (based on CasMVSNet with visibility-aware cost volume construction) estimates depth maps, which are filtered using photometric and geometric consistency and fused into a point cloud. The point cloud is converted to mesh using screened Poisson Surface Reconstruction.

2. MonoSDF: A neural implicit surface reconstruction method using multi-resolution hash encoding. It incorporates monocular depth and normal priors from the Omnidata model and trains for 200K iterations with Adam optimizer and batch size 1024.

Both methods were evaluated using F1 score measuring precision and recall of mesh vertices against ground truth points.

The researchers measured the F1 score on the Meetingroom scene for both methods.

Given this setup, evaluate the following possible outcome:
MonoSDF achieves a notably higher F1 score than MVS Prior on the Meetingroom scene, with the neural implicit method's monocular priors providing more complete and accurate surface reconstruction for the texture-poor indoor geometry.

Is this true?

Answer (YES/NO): NO